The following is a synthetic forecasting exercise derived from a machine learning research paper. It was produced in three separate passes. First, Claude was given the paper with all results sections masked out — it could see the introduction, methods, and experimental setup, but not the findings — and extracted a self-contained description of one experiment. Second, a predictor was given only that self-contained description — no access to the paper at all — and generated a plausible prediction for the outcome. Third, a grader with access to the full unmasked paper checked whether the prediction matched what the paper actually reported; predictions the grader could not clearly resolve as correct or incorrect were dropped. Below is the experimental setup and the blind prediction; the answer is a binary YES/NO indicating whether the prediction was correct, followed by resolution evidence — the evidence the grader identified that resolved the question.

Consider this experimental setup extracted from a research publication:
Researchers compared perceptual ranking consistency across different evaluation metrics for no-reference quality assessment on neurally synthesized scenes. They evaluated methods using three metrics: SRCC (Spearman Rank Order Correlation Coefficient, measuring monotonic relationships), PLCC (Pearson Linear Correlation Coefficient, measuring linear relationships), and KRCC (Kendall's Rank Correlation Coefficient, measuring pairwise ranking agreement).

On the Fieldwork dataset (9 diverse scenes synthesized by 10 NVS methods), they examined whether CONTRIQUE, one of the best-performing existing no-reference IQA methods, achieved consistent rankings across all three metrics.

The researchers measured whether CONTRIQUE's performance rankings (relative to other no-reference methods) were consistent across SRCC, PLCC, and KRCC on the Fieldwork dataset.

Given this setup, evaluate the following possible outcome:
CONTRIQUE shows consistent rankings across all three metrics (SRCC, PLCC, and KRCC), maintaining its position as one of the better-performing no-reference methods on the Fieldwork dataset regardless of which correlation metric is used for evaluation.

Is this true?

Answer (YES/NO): YES